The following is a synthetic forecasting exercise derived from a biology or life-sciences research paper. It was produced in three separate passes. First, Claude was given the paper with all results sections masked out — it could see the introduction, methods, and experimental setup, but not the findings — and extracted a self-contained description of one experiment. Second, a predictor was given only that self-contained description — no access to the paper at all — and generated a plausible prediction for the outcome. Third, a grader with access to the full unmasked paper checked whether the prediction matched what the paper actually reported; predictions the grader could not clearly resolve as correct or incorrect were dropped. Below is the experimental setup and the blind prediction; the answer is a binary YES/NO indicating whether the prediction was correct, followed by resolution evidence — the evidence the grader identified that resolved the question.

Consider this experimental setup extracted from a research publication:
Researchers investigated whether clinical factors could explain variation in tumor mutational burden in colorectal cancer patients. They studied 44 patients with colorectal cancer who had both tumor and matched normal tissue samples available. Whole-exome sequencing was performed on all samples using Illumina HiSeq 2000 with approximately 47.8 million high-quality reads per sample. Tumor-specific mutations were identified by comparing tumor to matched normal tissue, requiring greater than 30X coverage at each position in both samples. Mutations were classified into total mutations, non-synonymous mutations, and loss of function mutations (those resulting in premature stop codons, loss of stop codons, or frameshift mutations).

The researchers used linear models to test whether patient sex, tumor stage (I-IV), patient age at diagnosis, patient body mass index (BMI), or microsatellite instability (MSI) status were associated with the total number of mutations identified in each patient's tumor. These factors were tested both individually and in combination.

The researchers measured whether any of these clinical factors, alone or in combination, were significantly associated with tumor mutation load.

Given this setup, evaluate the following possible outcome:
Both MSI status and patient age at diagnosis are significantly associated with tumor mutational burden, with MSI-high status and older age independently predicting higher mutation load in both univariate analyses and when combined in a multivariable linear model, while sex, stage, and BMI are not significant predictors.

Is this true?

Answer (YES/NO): NO